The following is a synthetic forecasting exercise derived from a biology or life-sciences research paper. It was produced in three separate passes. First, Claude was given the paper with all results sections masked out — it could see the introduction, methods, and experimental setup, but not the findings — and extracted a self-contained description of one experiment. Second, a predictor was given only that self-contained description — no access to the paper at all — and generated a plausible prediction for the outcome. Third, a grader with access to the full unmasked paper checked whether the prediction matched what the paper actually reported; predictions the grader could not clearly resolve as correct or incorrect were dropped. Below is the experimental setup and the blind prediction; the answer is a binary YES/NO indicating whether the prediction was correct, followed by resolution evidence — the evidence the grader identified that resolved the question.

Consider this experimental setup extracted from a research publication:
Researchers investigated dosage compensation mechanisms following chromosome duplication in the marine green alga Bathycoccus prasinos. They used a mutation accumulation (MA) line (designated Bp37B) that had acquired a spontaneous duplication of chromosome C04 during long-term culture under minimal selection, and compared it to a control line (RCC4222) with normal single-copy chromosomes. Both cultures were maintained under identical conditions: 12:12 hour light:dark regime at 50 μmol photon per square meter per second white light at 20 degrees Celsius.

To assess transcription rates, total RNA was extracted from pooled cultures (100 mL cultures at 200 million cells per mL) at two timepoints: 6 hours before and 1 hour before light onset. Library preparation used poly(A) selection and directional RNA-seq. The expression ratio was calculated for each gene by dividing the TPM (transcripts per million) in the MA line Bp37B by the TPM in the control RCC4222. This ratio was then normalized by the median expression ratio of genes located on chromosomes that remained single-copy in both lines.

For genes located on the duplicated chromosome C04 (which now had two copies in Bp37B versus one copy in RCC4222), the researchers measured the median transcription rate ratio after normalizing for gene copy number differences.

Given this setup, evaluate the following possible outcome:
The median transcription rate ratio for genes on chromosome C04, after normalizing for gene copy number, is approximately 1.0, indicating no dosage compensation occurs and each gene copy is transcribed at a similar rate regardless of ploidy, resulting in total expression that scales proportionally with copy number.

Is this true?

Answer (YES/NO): YES